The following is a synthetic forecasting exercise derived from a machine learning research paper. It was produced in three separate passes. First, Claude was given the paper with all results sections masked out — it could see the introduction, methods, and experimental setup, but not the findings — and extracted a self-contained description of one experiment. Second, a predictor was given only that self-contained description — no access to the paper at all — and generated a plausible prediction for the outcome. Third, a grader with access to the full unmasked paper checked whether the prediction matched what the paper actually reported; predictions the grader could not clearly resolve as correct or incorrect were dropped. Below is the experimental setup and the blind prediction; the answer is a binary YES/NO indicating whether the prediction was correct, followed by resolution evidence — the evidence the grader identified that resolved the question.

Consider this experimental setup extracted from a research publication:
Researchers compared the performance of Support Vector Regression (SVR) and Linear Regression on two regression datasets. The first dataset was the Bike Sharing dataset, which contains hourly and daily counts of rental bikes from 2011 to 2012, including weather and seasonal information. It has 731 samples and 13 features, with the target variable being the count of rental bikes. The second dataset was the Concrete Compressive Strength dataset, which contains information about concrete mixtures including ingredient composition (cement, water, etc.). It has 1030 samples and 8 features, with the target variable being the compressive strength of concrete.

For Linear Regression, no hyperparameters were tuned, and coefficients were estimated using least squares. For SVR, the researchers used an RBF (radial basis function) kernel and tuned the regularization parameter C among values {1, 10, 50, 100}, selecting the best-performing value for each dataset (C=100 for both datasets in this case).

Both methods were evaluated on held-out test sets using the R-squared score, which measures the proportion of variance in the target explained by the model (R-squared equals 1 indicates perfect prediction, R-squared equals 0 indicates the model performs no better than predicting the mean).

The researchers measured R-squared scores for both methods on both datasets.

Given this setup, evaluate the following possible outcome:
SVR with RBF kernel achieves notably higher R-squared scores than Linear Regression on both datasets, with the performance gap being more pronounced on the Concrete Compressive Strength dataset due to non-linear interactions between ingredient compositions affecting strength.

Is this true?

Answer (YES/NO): NO